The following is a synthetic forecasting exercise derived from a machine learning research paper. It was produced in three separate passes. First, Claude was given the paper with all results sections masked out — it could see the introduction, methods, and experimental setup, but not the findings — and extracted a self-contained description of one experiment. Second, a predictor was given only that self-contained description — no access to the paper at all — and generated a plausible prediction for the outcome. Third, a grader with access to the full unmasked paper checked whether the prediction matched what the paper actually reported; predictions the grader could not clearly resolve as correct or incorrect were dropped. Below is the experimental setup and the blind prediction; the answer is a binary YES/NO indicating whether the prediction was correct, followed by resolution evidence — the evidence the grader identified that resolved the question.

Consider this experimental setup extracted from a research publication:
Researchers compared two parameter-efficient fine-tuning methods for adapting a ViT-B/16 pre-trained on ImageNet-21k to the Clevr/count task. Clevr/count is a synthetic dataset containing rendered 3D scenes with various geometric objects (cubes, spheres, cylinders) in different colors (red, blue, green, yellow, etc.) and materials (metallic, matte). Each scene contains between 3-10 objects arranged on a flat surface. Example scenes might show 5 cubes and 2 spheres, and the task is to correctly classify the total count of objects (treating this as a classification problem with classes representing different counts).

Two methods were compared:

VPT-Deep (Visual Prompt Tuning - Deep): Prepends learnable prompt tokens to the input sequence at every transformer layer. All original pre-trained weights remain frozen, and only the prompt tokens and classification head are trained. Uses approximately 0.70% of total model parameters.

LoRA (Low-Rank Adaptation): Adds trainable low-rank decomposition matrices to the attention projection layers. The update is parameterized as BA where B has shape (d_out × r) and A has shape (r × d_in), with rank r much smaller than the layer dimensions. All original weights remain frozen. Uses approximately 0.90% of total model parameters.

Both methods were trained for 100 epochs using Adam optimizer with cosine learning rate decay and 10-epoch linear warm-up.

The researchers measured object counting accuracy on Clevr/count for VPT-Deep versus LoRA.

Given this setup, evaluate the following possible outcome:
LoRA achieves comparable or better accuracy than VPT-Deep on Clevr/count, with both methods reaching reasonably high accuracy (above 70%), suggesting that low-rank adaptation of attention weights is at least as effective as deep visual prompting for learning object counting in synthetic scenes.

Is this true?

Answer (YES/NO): NO